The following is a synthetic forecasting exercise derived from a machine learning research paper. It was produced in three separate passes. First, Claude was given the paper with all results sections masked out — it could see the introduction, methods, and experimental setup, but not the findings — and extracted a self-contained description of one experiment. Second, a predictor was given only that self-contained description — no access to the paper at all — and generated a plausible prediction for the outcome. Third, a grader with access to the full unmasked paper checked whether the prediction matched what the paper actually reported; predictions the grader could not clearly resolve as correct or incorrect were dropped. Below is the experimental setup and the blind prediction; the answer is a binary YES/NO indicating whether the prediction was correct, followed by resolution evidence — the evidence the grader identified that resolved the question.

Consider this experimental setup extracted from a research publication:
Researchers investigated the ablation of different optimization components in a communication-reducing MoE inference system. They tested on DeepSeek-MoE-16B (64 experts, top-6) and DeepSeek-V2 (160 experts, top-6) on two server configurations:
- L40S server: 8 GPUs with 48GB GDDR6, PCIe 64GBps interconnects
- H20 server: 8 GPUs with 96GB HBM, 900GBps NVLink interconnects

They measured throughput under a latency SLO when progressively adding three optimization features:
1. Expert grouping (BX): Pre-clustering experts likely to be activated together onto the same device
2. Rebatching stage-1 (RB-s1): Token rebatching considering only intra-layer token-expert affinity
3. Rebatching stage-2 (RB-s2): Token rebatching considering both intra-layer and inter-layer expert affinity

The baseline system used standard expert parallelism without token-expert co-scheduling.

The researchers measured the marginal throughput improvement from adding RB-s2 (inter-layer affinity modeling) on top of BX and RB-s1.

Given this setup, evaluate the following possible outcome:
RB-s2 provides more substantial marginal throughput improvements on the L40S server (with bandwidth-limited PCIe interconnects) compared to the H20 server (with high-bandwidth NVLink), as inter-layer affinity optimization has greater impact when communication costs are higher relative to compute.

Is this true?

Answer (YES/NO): NO